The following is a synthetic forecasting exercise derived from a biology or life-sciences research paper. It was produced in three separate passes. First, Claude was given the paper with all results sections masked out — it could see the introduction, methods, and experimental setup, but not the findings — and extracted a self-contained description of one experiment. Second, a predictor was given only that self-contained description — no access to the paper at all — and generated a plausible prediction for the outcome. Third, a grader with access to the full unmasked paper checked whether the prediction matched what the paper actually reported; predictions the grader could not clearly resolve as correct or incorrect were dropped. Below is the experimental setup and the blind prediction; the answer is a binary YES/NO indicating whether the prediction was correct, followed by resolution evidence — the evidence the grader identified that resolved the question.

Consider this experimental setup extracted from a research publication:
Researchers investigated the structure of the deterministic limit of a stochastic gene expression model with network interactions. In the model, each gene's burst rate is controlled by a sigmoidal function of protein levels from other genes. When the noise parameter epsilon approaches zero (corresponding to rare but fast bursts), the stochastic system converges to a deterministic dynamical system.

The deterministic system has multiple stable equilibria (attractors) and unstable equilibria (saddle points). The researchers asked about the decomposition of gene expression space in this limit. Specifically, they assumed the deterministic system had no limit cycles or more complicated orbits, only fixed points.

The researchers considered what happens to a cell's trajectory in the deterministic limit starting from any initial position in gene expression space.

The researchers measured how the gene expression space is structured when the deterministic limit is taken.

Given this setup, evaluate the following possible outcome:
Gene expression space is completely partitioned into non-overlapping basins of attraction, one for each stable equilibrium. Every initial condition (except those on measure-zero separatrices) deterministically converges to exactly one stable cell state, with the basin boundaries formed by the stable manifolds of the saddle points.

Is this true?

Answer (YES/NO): YES